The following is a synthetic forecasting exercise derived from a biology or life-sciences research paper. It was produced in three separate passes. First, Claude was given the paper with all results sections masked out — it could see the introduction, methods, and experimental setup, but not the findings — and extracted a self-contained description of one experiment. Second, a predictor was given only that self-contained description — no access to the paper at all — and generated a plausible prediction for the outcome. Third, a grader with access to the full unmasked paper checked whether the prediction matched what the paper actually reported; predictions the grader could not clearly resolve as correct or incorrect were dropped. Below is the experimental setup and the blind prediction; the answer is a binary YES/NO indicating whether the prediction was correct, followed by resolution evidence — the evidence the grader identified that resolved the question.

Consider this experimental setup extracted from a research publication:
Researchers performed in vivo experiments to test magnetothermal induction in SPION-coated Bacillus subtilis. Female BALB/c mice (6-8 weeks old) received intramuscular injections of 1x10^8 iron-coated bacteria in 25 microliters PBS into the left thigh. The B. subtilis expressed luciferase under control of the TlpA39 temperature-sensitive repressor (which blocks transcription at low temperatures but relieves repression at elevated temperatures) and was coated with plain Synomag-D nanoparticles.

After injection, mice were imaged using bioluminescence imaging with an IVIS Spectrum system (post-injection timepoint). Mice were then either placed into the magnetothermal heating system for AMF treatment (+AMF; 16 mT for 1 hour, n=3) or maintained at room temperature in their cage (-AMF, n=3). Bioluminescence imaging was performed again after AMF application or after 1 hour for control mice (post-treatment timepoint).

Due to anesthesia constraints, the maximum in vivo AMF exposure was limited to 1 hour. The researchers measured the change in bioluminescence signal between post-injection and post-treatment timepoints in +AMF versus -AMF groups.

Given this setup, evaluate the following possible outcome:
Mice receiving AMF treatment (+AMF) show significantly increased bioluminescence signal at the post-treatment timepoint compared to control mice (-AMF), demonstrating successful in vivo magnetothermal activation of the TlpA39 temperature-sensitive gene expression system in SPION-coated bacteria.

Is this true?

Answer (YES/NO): NO